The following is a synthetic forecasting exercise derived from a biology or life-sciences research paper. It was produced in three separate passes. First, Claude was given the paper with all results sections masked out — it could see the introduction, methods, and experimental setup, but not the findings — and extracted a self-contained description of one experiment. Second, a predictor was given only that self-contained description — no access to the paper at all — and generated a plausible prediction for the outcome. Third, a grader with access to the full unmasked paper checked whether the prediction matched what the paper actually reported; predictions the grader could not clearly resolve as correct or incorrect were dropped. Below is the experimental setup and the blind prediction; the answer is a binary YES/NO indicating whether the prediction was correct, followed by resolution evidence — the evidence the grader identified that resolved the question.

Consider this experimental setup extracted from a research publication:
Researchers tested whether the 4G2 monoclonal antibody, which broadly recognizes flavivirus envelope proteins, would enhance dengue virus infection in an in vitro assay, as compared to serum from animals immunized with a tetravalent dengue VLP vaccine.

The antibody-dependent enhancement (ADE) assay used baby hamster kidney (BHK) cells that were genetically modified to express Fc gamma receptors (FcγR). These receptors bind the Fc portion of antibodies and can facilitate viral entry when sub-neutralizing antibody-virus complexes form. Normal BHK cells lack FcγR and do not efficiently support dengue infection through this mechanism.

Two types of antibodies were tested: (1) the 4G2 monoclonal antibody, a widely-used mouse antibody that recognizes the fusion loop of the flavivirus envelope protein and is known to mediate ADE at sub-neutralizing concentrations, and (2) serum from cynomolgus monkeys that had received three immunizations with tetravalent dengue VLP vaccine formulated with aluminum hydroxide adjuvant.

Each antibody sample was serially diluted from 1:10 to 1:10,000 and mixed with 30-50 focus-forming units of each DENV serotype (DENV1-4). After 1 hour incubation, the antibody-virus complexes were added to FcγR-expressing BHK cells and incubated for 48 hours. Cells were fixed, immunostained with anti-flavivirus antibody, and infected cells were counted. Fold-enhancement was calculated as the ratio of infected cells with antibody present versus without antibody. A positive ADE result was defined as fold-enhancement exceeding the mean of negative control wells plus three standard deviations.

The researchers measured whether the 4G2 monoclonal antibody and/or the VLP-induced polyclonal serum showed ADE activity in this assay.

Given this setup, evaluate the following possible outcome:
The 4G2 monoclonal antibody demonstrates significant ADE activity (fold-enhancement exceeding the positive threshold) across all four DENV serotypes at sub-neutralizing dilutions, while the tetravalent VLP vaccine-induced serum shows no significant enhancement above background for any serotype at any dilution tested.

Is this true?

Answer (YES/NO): NO